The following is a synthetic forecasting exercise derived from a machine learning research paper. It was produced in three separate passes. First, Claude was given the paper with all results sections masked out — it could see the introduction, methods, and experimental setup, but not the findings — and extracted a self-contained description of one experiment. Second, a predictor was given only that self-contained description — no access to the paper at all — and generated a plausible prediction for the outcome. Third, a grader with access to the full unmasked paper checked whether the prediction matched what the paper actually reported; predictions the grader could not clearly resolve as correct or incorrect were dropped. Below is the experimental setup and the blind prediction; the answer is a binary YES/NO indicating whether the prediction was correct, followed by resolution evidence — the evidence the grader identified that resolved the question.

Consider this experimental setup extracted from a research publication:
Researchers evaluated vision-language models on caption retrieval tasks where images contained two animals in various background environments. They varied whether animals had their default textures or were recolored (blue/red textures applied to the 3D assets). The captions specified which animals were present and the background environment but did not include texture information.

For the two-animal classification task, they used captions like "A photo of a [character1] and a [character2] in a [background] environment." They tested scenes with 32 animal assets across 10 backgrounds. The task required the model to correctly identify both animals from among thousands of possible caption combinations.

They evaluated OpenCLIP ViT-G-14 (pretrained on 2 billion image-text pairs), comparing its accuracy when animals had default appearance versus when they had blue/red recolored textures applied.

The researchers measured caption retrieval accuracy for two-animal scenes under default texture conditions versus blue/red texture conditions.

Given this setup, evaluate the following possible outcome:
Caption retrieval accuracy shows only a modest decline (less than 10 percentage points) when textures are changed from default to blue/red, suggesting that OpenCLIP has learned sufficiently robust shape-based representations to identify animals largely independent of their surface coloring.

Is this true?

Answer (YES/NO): NO